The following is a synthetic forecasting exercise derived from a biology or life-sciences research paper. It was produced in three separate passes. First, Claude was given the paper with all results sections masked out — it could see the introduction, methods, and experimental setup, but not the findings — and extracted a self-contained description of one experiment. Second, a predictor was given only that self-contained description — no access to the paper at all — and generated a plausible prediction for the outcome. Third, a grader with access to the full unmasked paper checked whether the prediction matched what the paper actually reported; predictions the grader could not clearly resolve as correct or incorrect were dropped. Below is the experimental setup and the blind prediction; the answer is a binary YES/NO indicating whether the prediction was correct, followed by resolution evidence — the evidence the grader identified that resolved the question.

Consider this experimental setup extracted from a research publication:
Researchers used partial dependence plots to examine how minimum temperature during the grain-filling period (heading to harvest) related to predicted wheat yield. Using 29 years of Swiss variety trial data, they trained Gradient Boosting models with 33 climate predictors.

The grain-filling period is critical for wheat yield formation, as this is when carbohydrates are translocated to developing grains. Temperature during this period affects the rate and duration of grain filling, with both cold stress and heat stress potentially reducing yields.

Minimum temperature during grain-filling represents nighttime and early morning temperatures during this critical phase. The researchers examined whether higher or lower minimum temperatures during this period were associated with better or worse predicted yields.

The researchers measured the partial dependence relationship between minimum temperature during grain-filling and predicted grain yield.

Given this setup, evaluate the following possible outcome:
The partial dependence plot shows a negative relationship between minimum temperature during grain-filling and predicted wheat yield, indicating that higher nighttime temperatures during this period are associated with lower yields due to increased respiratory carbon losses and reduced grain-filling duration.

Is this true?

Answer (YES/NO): NO